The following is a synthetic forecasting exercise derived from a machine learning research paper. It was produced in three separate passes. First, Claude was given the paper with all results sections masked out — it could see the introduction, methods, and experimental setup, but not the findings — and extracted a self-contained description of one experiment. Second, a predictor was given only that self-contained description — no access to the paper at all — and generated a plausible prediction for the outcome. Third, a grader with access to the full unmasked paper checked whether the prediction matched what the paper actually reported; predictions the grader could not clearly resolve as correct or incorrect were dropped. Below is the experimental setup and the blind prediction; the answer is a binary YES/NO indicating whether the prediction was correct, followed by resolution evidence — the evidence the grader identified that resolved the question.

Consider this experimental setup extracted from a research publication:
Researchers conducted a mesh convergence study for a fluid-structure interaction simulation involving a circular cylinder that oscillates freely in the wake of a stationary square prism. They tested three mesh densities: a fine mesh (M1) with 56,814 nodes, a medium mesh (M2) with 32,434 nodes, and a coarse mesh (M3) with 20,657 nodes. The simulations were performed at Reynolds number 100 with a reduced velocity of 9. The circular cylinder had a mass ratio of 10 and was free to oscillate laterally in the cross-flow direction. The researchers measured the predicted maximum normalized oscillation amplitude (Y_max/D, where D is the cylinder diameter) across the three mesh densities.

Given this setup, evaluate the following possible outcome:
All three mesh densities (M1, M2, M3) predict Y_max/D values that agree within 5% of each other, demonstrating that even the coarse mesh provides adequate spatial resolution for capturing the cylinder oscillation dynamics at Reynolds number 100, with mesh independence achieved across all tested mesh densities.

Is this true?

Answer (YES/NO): NO